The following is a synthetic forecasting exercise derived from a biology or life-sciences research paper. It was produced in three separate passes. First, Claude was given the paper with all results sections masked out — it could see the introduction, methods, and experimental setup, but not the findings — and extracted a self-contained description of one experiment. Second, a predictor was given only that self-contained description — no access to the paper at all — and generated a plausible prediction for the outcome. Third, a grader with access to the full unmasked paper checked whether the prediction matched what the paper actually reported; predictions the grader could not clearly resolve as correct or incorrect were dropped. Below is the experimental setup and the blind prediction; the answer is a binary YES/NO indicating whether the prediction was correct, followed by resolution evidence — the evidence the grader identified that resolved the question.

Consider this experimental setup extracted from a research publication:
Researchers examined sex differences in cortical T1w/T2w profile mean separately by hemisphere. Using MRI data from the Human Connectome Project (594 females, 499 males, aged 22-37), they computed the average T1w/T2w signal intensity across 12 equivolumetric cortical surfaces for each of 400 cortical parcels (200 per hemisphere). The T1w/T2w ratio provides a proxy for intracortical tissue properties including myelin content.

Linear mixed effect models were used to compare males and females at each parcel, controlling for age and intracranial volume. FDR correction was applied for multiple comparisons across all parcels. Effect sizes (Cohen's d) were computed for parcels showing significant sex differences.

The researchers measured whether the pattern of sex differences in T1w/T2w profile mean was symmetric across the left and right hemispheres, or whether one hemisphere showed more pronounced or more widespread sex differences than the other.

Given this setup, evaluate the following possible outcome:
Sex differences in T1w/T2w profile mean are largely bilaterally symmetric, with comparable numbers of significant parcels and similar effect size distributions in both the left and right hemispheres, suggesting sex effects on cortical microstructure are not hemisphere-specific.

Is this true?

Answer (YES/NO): NO